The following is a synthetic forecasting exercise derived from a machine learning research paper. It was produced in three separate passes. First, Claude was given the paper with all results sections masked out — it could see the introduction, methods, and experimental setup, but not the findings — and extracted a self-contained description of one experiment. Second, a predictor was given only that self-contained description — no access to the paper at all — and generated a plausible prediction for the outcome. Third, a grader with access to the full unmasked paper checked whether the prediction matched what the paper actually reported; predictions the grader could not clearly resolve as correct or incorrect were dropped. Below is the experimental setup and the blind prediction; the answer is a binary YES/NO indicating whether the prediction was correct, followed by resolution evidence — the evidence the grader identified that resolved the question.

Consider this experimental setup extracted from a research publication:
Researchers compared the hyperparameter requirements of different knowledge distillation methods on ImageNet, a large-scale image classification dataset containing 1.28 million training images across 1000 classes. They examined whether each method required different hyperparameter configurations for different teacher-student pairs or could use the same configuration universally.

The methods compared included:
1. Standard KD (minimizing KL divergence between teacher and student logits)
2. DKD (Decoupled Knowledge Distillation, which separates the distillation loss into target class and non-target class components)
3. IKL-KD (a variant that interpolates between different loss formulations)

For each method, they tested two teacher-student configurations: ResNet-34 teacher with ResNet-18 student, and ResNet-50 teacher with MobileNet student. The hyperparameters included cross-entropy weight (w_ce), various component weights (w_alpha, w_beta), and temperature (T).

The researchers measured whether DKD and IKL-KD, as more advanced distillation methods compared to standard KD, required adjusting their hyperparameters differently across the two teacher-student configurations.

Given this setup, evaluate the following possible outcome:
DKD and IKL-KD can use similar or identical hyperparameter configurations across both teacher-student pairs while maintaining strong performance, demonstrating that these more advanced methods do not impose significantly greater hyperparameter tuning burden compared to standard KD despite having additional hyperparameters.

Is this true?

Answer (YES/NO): NO